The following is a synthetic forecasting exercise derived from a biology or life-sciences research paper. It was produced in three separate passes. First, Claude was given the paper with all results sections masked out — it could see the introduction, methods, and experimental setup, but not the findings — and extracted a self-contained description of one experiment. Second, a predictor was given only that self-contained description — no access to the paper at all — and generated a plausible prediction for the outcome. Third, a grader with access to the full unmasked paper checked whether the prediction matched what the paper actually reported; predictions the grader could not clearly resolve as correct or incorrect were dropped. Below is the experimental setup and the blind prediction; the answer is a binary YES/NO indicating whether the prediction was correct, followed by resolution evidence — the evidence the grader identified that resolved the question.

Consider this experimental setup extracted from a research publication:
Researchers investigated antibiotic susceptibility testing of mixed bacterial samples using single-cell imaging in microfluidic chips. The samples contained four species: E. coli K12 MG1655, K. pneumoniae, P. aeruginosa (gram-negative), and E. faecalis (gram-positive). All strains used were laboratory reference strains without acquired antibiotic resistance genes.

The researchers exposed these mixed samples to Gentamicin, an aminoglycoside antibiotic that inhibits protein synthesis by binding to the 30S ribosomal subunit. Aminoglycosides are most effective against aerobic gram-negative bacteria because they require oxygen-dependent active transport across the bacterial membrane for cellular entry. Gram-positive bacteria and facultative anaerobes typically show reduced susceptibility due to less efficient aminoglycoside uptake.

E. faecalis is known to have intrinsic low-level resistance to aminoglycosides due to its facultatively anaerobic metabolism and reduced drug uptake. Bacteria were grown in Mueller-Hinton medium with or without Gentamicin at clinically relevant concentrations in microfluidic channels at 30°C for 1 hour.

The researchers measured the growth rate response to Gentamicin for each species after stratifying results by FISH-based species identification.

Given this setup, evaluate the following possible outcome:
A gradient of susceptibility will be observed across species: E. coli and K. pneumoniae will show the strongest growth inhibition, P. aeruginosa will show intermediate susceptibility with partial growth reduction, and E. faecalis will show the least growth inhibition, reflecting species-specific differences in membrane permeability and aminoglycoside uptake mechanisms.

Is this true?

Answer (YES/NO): NO